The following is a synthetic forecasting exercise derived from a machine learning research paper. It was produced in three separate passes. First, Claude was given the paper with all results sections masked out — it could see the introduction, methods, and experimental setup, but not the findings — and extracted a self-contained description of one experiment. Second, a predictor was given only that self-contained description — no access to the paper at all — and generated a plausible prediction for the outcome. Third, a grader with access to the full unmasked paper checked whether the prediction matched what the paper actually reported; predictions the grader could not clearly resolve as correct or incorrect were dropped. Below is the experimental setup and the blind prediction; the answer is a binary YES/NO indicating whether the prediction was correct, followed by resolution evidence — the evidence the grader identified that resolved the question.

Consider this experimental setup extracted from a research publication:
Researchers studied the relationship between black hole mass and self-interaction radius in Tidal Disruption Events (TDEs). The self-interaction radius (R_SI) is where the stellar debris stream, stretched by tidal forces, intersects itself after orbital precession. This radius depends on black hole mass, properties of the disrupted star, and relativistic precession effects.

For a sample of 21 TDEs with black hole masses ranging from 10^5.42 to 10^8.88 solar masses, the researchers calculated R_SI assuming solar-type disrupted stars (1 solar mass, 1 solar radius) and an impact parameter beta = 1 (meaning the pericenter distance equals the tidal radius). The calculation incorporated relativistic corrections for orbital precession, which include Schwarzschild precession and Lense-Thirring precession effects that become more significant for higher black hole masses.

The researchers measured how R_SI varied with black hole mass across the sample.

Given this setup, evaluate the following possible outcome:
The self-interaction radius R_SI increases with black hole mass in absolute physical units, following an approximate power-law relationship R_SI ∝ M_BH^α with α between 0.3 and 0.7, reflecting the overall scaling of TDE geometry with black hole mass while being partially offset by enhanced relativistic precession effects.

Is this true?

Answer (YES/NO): NO